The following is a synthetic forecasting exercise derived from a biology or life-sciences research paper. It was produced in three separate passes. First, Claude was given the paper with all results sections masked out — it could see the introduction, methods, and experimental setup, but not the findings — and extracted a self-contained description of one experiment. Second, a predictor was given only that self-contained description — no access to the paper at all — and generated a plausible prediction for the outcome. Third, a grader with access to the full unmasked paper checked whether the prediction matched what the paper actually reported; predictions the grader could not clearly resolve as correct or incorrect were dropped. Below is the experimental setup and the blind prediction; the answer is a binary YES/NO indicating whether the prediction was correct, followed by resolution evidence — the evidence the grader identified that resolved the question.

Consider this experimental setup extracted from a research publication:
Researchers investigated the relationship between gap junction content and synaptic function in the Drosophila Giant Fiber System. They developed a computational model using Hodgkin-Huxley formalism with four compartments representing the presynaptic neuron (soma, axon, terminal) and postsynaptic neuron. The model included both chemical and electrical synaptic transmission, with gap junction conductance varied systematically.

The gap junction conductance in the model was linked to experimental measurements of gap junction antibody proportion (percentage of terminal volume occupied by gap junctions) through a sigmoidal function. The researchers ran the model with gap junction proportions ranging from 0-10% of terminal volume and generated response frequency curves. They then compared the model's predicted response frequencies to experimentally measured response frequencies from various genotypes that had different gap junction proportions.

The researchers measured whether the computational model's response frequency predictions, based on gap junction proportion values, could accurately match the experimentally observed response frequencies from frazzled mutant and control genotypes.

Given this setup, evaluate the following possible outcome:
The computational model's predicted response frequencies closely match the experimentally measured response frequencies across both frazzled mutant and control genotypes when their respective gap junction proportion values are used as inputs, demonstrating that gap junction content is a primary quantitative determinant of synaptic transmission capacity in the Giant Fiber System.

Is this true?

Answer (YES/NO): YES